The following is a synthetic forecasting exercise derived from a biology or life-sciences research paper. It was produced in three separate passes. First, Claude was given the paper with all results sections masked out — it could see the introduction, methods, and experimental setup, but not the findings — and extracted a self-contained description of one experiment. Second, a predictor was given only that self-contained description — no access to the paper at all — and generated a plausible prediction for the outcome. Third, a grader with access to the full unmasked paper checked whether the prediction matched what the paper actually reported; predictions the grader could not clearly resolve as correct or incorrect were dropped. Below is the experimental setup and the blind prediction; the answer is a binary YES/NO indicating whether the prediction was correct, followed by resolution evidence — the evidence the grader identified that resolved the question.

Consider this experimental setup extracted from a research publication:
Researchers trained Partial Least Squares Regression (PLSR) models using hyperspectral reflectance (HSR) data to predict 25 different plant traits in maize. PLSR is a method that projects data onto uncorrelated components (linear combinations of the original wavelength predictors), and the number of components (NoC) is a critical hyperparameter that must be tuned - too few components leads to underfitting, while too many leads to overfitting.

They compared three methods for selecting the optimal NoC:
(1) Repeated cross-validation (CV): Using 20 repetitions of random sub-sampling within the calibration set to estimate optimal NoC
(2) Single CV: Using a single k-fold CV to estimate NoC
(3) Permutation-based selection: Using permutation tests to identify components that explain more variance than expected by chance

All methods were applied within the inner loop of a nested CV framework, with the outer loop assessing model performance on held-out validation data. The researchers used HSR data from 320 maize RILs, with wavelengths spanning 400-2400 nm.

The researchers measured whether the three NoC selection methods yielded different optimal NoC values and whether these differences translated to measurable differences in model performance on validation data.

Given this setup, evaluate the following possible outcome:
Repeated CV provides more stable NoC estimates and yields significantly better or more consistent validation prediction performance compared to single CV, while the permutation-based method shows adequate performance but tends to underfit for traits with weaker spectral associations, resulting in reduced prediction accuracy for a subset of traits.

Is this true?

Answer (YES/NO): NO